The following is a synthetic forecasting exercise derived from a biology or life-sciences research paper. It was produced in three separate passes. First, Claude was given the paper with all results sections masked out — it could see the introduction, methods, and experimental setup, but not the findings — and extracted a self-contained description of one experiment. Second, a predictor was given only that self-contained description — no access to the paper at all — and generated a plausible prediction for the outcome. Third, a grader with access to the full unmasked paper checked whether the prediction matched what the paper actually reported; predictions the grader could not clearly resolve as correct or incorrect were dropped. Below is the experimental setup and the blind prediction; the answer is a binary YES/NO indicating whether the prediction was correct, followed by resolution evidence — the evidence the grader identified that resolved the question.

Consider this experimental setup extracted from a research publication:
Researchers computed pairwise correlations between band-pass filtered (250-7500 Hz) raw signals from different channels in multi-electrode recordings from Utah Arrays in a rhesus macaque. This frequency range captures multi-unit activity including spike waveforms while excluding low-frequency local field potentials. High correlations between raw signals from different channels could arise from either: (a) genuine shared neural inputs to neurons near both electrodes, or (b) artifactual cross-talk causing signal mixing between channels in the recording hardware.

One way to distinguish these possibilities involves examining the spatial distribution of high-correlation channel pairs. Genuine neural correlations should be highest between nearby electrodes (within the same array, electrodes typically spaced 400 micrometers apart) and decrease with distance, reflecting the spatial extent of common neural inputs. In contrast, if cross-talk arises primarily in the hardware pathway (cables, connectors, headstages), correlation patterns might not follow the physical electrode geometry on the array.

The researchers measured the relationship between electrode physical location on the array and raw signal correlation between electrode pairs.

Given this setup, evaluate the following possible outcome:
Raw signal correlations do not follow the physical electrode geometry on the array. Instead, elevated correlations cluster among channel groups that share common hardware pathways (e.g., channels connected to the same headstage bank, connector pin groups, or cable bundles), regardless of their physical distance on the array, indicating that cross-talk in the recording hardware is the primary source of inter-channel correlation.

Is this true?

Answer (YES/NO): NO